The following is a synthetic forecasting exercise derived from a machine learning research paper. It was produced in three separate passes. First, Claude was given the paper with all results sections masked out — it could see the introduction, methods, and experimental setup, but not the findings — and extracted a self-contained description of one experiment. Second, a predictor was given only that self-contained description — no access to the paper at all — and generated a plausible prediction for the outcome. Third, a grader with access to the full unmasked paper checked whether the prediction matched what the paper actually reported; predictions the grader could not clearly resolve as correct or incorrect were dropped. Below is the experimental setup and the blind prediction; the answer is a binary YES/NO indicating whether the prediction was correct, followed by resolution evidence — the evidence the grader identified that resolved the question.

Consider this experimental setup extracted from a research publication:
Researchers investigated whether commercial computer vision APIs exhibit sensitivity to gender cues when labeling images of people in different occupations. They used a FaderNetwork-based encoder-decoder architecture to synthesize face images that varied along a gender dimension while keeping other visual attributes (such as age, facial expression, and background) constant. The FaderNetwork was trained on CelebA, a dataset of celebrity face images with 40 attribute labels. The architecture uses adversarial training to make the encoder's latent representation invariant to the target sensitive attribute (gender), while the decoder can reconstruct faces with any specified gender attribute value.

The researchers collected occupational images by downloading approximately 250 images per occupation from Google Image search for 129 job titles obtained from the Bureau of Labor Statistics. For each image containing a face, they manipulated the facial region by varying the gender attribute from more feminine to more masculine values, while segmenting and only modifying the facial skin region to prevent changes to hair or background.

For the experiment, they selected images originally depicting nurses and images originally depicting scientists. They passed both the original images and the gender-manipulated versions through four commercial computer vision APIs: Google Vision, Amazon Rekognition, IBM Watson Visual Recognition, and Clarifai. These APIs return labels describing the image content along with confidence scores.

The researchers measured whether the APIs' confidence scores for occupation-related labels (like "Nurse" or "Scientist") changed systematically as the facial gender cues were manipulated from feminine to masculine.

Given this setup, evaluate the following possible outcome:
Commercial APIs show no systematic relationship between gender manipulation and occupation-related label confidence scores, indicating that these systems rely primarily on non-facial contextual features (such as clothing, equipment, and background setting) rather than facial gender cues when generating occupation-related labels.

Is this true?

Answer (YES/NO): NO